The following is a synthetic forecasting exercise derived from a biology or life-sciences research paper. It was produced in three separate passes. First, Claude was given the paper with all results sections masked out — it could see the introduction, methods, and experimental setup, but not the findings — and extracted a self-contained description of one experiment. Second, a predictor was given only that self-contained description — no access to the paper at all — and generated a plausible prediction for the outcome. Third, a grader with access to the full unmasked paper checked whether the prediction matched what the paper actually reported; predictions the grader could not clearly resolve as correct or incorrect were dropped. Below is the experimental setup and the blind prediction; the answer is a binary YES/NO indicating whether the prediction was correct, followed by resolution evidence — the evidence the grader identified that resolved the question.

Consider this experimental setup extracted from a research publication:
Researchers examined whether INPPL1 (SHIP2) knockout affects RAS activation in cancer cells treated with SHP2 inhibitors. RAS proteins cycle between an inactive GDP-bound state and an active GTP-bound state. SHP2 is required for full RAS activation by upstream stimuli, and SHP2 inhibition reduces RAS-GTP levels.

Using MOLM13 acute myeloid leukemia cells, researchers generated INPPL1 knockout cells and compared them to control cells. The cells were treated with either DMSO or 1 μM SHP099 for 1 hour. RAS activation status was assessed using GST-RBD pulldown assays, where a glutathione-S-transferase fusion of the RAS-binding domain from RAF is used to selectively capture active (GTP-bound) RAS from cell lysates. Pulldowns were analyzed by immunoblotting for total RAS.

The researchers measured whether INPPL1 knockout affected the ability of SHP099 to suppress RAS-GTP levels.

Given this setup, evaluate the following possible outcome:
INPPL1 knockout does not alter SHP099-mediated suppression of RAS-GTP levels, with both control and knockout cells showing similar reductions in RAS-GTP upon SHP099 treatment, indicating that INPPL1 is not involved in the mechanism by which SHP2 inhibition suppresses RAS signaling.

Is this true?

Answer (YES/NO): NO